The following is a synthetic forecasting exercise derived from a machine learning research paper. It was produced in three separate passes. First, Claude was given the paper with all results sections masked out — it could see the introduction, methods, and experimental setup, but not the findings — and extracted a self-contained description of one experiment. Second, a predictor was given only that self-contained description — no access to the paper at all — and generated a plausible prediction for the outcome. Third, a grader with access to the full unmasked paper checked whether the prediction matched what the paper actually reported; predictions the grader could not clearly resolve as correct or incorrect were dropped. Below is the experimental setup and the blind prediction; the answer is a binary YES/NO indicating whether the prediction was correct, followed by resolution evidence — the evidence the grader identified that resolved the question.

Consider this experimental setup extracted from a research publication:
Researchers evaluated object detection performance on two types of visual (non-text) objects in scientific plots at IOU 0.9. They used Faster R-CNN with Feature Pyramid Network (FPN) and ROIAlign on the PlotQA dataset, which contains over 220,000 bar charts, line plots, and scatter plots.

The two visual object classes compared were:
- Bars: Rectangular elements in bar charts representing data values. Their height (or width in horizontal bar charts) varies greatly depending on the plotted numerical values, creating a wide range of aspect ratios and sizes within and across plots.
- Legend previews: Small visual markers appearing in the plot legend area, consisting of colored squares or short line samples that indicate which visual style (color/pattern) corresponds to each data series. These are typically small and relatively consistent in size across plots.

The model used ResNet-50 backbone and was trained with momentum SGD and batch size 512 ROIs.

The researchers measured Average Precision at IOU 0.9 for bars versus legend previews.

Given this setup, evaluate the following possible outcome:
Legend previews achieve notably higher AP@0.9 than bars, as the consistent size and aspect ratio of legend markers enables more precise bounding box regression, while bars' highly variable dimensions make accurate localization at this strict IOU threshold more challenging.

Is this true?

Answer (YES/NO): YES